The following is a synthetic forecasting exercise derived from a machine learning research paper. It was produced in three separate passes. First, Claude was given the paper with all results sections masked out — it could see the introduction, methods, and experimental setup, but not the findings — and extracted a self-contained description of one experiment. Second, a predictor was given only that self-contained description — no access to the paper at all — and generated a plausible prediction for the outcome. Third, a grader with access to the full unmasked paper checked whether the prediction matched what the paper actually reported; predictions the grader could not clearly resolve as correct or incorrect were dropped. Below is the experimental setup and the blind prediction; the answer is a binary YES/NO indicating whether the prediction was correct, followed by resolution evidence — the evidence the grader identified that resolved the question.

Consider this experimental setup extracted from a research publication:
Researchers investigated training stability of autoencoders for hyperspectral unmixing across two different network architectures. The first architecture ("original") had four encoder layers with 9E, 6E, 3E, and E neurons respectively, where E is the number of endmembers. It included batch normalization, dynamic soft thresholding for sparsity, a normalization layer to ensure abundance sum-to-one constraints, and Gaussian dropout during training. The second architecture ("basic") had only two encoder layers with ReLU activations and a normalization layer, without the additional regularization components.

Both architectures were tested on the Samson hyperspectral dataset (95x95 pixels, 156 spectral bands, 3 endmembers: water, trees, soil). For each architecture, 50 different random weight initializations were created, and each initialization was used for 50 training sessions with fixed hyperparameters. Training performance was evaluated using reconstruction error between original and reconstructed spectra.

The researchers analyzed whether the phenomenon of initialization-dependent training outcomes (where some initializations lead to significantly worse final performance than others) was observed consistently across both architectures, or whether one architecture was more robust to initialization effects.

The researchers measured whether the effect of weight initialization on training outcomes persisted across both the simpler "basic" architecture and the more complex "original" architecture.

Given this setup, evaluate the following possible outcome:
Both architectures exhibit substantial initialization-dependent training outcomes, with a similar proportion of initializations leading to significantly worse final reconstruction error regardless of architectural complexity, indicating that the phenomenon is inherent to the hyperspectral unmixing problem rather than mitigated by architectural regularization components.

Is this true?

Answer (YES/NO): NO